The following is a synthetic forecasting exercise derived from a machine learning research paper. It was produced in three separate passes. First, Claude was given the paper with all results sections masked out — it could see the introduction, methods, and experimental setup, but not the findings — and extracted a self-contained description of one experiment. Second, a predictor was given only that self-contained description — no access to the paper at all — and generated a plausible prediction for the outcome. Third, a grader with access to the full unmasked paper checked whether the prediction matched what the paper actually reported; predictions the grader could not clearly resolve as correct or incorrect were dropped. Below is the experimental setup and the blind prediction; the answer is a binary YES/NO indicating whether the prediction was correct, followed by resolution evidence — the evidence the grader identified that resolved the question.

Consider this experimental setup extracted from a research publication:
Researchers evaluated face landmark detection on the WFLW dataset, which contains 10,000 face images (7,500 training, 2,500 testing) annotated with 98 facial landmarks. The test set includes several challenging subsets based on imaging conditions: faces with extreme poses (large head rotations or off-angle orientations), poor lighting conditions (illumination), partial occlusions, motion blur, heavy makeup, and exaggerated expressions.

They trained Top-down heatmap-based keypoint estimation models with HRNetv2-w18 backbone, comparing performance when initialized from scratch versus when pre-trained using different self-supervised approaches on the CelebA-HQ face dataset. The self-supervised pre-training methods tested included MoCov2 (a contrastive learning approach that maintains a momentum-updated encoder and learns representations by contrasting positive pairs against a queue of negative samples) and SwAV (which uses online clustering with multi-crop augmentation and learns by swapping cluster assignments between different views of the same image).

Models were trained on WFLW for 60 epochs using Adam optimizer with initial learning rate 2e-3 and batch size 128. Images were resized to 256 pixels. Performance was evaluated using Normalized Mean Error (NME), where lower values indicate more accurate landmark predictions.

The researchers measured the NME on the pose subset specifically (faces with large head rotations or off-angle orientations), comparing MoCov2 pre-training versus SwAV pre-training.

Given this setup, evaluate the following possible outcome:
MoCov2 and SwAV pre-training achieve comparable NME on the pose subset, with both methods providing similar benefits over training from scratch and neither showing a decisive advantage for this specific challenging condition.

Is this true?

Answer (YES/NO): NO